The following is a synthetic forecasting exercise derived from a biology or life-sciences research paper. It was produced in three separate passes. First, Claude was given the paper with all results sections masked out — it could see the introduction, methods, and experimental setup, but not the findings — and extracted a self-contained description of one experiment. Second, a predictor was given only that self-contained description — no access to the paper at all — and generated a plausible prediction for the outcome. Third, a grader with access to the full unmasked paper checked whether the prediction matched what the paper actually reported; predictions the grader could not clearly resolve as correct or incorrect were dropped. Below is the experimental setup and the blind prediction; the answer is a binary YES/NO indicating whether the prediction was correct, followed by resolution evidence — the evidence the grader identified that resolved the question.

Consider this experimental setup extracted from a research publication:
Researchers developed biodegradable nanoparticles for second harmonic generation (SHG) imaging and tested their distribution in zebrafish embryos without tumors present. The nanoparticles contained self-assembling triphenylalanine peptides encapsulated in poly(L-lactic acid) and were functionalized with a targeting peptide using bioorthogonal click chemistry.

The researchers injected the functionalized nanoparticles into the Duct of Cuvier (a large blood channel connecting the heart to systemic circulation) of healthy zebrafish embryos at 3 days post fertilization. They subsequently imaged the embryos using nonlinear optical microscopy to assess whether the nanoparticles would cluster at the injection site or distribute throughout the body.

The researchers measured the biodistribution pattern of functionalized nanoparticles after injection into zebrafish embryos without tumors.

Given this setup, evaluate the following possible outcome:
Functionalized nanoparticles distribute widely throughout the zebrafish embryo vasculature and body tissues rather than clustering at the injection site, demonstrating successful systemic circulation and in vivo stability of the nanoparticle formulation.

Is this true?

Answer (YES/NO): YES